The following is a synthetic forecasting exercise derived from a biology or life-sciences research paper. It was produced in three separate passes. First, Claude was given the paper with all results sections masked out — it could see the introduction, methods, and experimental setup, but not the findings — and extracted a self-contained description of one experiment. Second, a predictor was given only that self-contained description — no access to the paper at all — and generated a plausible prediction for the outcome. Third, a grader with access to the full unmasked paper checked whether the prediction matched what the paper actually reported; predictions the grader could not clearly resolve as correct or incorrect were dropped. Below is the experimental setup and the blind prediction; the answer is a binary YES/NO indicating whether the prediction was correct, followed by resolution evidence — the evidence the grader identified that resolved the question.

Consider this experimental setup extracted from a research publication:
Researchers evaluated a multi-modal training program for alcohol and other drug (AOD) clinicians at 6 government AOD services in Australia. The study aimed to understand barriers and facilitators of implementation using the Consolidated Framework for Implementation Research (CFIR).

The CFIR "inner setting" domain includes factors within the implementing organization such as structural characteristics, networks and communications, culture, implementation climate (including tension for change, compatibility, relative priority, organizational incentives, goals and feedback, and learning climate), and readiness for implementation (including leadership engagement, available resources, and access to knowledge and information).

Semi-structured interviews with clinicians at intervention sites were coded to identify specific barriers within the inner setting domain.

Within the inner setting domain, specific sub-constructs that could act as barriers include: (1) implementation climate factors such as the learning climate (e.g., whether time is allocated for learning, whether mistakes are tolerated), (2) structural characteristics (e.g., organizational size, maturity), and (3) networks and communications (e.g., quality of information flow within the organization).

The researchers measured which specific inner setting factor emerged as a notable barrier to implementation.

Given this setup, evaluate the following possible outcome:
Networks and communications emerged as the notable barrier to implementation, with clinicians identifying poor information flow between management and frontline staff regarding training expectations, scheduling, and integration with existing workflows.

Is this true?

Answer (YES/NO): NO